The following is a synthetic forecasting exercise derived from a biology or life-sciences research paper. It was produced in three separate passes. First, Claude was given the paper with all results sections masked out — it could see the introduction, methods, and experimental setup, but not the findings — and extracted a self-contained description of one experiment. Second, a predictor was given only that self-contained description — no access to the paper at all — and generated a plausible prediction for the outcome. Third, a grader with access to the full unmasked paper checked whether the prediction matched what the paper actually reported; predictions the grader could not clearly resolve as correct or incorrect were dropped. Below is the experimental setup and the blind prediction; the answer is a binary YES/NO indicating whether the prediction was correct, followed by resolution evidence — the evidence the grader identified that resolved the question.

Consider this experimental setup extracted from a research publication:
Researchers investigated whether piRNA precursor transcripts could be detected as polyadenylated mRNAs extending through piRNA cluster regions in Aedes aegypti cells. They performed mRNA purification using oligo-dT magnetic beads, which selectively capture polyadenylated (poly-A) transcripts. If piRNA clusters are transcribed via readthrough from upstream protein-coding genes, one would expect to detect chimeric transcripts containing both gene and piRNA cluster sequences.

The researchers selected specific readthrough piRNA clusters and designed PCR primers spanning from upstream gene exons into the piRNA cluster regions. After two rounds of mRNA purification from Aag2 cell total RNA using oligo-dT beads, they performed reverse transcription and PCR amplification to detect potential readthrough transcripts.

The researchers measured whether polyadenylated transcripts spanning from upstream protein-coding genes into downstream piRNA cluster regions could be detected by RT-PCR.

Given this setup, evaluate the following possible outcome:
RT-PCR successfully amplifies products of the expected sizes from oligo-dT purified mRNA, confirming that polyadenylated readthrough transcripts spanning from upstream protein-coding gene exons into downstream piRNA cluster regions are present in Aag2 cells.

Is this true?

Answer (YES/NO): YES